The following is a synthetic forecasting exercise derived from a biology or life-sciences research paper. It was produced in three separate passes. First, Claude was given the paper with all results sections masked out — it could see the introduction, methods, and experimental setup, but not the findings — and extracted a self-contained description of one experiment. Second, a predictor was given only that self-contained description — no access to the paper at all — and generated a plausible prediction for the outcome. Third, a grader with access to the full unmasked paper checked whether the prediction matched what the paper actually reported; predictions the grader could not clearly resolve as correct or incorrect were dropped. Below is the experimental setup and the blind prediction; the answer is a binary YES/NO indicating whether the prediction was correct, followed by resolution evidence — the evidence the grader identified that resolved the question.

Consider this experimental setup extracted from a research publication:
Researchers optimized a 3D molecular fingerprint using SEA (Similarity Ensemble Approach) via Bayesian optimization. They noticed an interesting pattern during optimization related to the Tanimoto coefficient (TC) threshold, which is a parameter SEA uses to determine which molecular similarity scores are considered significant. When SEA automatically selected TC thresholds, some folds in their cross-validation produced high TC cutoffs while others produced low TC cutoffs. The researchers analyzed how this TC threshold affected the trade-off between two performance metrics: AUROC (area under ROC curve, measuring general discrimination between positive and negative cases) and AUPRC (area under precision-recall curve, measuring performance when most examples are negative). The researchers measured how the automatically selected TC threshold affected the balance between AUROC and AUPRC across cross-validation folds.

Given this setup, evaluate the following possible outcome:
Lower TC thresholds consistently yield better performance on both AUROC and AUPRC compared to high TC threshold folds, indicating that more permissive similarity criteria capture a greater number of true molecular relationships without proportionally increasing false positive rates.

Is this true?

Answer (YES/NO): NO